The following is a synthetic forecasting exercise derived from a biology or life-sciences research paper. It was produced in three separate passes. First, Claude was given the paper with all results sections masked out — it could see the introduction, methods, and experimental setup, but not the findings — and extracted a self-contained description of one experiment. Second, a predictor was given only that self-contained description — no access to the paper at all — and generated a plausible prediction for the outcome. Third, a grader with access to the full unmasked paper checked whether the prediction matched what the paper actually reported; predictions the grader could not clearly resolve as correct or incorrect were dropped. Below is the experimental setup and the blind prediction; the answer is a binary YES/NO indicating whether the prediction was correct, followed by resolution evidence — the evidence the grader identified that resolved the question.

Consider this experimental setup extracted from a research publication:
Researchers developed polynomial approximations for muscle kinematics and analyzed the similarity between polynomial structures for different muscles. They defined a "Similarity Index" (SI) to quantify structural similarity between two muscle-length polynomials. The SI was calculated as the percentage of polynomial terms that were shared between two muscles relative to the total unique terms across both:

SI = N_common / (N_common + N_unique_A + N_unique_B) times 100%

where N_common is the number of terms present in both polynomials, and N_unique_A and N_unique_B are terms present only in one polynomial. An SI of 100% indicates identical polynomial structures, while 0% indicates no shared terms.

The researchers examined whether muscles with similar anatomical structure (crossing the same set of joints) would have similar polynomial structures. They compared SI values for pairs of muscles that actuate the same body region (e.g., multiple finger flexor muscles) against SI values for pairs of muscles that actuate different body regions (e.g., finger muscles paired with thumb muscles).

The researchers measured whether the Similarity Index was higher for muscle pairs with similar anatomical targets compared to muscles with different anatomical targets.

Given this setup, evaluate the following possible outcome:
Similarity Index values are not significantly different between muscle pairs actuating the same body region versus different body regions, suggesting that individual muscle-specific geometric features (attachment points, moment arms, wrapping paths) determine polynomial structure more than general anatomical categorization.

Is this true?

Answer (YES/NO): NO